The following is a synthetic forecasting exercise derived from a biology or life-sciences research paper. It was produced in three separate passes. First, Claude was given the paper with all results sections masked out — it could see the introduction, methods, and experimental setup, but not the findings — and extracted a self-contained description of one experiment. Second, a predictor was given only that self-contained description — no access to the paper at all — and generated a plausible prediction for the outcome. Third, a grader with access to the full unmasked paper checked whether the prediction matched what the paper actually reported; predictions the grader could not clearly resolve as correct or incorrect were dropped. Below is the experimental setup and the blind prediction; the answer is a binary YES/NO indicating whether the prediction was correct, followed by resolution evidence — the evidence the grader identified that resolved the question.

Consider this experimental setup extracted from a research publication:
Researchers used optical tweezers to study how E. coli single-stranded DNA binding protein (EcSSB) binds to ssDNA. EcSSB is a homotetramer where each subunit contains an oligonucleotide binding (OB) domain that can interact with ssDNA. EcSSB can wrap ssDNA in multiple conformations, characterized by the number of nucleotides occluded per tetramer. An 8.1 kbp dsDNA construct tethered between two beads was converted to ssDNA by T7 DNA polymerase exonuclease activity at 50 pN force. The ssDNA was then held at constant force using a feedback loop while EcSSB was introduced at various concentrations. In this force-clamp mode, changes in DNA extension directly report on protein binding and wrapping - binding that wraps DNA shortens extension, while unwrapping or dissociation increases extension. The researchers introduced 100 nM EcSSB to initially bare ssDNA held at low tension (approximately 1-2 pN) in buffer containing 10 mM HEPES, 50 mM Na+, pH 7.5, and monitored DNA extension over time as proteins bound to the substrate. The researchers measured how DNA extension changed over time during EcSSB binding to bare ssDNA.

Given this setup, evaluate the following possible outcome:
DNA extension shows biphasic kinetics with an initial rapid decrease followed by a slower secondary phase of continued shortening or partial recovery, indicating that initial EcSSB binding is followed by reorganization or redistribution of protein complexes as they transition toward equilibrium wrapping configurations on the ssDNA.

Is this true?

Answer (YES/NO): YES